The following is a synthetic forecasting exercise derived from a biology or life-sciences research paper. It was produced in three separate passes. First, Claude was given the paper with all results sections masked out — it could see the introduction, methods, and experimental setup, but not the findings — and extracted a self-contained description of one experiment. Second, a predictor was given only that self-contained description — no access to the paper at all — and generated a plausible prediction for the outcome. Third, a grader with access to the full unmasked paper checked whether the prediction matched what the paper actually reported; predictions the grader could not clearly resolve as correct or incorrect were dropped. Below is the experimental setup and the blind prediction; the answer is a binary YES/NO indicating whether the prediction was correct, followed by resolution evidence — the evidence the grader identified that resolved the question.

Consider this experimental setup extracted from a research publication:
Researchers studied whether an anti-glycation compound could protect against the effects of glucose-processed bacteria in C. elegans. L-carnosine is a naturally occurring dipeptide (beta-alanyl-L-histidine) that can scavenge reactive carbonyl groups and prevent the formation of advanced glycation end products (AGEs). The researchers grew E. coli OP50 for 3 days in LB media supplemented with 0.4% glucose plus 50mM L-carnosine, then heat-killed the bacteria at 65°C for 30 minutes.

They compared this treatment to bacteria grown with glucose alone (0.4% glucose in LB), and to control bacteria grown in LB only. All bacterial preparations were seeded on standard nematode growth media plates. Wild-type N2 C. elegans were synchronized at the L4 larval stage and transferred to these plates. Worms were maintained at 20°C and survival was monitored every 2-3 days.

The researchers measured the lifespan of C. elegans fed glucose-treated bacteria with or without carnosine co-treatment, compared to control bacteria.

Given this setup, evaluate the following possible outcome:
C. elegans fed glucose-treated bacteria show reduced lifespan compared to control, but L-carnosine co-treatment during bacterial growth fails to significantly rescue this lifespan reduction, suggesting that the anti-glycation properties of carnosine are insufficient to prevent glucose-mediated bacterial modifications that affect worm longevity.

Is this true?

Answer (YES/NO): NO